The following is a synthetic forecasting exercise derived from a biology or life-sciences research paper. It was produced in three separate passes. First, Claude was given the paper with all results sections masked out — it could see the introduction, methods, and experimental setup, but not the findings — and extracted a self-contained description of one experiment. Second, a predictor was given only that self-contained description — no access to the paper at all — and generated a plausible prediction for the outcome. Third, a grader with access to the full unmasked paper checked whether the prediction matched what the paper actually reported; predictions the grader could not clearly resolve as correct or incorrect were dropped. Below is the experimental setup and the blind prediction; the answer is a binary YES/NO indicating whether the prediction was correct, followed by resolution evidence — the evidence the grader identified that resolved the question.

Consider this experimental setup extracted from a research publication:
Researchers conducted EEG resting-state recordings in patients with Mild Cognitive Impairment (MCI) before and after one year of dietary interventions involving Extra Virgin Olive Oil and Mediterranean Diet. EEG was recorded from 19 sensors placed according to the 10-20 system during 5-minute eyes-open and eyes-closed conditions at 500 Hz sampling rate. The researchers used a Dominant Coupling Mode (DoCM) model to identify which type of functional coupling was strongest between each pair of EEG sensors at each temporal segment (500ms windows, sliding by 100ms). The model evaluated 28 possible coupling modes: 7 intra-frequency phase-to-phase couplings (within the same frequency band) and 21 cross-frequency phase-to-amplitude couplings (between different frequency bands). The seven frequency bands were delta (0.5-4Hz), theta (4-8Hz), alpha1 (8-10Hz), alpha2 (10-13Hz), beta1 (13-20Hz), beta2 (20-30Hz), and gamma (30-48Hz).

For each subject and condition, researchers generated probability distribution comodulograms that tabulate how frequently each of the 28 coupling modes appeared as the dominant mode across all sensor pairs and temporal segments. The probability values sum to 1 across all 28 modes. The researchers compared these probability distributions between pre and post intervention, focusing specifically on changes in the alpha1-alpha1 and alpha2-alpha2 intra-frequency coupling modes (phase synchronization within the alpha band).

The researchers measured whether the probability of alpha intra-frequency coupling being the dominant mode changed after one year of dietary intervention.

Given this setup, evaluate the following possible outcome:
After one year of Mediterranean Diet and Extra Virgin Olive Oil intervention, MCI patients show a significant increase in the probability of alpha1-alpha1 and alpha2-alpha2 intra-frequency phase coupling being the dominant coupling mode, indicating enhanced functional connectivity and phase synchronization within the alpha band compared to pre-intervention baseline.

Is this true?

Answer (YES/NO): YES